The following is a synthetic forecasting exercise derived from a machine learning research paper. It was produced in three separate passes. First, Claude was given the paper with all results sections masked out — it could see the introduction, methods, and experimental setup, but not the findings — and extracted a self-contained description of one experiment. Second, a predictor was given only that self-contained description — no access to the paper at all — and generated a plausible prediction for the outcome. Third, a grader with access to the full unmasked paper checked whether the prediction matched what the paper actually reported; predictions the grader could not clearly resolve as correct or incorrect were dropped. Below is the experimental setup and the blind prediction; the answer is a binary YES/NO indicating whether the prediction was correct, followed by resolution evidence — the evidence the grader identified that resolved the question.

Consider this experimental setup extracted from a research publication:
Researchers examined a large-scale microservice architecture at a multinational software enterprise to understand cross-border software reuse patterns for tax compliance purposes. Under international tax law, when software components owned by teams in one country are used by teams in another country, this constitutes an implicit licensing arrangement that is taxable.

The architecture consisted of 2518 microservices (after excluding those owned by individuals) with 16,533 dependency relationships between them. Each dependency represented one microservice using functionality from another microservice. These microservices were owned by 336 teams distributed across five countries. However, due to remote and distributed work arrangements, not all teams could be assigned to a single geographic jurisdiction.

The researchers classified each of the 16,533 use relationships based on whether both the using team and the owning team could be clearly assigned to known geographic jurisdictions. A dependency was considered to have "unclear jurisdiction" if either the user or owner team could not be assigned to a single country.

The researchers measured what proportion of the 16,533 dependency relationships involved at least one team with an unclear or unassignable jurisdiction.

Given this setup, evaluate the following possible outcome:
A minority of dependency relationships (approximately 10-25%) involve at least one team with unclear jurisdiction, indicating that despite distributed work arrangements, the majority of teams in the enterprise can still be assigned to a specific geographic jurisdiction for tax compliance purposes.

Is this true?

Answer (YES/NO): NO